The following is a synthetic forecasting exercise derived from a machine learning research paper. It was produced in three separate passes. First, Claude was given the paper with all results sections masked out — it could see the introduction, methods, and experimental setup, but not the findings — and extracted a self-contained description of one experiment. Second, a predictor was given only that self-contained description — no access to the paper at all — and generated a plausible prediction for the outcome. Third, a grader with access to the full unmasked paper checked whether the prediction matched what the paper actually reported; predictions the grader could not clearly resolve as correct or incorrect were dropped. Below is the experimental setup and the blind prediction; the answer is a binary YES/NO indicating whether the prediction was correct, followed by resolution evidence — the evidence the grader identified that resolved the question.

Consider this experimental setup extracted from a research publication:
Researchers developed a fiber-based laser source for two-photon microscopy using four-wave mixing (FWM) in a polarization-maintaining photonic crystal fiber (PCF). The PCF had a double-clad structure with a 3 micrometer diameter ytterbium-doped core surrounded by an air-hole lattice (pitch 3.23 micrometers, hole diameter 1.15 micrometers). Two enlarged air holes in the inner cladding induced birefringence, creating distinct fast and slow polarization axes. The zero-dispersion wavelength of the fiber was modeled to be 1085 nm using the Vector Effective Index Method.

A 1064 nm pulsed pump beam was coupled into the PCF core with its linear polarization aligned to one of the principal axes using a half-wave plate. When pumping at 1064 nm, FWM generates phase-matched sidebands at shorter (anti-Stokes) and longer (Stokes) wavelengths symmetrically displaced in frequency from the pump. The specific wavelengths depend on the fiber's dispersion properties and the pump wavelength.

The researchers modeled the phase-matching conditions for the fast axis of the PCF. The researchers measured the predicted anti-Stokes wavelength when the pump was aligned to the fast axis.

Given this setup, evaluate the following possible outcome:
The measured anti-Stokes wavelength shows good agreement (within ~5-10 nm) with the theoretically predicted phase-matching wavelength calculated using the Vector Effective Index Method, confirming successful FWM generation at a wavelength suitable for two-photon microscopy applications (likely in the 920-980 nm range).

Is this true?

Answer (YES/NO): NO